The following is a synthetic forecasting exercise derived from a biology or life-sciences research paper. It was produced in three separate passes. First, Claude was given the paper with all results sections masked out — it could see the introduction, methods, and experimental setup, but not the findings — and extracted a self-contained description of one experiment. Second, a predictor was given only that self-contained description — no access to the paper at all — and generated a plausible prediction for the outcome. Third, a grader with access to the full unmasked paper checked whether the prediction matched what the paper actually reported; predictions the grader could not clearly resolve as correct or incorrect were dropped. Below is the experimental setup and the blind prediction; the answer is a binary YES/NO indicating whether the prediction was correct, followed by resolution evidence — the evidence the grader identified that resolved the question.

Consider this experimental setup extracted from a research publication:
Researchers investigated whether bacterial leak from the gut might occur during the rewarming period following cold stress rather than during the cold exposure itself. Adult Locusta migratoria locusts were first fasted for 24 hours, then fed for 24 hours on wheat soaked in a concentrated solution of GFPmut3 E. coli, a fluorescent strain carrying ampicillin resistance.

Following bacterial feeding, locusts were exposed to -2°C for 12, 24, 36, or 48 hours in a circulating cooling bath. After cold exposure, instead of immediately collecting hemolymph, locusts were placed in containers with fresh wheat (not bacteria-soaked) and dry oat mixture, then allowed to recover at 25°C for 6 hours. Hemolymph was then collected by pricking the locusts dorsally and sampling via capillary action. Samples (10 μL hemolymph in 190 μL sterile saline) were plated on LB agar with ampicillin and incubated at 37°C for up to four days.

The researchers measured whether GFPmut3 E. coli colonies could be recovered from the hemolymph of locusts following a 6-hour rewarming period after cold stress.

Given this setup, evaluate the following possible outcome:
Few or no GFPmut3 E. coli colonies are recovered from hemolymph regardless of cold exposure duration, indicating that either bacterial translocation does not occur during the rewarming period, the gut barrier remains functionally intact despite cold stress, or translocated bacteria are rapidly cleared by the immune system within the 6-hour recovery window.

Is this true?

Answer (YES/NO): YES